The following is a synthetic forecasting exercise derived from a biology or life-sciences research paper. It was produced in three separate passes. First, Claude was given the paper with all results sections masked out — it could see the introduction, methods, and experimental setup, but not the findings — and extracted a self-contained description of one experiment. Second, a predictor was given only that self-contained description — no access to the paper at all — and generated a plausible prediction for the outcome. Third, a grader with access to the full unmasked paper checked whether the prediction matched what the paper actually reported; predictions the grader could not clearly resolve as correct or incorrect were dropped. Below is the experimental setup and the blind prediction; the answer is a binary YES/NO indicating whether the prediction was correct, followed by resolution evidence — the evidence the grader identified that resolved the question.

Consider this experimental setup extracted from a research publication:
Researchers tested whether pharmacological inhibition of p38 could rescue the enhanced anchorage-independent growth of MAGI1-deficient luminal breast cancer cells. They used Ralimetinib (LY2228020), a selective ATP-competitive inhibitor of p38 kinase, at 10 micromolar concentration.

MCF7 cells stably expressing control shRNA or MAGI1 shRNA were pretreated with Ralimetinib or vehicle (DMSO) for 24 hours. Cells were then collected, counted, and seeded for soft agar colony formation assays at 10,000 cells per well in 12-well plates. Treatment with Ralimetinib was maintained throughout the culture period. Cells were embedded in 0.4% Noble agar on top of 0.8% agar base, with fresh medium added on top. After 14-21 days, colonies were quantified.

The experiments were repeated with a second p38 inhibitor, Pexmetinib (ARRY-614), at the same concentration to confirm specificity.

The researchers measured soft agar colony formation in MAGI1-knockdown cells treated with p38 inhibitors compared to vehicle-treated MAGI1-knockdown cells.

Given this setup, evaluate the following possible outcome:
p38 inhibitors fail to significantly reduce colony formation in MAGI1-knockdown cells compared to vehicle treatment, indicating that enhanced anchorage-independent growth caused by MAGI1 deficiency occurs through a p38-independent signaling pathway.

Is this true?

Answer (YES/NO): NO